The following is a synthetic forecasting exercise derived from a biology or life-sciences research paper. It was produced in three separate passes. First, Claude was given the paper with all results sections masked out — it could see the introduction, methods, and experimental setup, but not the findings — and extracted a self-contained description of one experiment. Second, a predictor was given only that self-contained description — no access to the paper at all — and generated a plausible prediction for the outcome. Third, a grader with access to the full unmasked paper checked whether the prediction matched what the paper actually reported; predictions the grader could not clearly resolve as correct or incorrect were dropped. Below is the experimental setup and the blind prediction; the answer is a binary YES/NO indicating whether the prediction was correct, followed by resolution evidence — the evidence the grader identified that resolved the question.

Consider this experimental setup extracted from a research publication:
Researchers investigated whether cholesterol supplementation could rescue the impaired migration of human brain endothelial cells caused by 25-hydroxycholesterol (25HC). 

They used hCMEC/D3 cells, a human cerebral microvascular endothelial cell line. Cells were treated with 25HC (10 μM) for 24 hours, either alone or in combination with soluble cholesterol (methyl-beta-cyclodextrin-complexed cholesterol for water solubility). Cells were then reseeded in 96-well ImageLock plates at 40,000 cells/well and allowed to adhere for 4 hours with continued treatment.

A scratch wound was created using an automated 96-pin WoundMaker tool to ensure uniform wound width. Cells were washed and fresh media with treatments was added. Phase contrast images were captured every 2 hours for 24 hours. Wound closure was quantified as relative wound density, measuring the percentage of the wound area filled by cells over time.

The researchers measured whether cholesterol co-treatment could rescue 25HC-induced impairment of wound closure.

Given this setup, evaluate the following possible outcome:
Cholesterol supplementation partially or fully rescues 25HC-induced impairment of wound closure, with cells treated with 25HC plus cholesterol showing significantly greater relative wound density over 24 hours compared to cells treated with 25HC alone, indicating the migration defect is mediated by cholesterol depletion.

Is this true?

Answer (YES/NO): YES